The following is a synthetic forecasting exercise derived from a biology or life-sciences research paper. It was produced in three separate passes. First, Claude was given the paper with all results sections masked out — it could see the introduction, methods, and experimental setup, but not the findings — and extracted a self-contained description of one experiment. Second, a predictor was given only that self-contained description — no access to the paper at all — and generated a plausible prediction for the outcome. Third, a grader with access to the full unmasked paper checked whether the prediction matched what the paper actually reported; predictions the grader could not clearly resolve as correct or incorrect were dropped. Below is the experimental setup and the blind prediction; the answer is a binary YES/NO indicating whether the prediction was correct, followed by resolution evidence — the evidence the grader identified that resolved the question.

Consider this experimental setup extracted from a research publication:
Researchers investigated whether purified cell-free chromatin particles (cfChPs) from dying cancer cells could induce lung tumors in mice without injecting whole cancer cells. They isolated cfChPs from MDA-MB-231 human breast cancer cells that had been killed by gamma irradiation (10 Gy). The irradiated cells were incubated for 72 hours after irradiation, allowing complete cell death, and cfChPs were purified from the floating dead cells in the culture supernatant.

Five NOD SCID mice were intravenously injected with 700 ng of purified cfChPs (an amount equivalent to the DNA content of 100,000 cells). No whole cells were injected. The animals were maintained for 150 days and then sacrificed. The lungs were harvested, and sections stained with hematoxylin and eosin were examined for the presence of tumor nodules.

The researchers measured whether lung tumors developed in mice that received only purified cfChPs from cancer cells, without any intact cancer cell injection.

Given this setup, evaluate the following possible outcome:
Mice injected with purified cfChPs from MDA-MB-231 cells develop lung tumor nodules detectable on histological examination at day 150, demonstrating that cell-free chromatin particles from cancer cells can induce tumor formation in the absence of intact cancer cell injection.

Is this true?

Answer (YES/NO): YES